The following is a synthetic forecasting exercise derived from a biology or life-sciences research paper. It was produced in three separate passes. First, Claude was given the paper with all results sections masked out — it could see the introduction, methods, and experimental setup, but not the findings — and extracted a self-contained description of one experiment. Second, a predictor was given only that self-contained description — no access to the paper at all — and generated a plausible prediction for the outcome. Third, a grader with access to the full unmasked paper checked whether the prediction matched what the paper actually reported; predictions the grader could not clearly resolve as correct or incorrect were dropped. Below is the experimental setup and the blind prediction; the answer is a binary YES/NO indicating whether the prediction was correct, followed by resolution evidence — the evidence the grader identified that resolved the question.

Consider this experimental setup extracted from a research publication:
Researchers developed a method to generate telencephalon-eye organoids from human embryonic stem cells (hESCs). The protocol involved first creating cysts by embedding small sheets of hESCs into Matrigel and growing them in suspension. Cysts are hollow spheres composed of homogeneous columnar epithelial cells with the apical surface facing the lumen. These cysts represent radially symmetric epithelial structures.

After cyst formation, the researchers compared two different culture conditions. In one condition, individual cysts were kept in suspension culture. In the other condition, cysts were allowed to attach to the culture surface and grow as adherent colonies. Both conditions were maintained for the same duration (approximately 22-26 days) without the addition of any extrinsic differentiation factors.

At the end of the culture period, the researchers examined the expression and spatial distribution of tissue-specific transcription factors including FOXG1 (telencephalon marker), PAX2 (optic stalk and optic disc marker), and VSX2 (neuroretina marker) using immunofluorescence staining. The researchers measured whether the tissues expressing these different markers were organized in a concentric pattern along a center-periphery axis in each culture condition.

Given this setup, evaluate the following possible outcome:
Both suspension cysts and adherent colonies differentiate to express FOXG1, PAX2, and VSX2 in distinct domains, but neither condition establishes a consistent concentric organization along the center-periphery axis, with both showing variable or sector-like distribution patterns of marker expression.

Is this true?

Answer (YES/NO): NO